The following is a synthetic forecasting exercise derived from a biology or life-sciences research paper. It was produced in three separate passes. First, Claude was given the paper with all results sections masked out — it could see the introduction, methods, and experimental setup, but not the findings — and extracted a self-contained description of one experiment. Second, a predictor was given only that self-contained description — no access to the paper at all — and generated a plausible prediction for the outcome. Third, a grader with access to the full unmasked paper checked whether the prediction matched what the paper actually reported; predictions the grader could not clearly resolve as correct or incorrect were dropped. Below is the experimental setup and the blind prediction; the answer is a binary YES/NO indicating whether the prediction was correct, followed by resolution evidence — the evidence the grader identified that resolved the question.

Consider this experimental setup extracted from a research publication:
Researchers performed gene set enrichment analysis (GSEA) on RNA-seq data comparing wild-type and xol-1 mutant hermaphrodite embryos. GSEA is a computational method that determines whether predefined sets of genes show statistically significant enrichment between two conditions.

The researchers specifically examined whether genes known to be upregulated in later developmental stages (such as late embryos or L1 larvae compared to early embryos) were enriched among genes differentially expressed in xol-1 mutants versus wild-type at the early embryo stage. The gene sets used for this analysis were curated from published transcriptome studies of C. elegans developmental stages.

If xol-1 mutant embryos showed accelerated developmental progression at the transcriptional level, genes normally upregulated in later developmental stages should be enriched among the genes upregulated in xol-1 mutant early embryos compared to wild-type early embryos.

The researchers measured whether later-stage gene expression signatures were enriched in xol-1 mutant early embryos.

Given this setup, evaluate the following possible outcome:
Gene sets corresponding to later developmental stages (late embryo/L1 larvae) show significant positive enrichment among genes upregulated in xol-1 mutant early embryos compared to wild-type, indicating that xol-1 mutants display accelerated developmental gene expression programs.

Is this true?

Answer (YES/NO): NO